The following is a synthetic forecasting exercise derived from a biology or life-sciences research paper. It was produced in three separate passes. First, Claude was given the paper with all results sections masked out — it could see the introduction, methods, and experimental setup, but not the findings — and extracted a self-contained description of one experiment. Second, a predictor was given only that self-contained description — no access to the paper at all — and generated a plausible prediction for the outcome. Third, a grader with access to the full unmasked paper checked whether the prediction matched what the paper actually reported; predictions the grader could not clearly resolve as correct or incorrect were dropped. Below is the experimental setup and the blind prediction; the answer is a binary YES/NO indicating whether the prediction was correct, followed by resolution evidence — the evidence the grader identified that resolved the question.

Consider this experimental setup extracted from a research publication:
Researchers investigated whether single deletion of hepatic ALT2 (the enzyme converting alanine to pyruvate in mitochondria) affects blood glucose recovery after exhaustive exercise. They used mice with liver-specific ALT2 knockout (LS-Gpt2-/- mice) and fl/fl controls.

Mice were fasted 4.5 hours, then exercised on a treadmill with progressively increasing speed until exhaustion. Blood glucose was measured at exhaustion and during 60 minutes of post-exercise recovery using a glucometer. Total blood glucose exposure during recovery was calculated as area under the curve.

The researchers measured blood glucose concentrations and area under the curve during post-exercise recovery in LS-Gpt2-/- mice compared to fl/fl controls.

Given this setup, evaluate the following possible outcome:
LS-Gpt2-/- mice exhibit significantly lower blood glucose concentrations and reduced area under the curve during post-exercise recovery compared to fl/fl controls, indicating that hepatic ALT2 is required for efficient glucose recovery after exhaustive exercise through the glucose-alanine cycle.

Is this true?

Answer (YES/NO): NO